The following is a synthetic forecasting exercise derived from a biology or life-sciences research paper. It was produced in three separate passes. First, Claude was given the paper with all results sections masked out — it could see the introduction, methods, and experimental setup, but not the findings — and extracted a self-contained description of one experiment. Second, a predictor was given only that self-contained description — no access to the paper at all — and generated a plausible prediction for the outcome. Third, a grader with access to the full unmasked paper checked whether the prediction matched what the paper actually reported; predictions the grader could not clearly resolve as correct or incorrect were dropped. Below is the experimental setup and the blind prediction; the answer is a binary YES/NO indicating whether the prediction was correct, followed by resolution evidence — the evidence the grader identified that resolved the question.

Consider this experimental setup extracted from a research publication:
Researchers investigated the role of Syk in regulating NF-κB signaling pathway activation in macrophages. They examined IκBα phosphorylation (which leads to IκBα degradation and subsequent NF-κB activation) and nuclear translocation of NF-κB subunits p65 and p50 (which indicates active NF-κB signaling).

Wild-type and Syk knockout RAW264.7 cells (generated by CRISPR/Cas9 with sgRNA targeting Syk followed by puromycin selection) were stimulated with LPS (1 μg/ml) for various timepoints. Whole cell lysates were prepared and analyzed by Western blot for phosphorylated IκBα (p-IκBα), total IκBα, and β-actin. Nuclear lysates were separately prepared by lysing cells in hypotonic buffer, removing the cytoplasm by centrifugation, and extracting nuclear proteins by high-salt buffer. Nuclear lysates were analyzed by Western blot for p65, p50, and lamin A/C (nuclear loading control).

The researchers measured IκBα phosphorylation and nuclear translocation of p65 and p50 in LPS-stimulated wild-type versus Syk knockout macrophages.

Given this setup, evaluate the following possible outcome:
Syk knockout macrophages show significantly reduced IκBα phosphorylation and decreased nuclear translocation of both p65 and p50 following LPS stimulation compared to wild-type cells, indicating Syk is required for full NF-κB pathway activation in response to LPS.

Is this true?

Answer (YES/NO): NO